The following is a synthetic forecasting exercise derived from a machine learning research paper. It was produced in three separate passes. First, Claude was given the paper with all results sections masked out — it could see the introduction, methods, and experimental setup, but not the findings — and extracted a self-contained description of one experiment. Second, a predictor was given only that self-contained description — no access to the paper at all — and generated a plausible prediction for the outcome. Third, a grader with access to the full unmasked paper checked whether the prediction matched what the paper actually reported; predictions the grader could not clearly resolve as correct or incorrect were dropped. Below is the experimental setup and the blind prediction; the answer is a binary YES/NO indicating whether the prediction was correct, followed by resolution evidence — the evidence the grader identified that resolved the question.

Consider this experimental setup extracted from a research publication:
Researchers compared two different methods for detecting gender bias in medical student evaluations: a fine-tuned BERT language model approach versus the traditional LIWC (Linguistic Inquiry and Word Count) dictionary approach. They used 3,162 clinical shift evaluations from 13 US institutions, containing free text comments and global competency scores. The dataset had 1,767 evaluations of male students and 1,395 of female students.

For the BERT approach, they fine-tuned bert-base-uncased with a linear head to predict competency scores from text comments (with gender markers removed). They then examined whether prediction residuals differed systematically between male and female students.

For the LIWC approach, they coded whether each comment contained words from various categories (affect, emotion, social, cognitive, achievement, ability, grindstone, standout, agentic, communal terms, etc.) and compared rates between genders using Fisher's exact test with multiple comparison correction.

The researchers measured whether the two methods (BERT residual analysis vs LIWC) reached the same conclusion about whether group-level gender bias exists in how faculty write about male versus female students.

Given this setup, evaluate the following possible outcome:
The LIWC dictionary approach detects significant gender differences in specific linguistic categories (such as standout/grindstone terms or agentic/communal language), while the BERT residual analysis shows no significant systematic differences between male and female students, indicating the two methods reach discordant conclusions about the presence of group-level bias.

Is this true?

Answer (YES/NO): NO